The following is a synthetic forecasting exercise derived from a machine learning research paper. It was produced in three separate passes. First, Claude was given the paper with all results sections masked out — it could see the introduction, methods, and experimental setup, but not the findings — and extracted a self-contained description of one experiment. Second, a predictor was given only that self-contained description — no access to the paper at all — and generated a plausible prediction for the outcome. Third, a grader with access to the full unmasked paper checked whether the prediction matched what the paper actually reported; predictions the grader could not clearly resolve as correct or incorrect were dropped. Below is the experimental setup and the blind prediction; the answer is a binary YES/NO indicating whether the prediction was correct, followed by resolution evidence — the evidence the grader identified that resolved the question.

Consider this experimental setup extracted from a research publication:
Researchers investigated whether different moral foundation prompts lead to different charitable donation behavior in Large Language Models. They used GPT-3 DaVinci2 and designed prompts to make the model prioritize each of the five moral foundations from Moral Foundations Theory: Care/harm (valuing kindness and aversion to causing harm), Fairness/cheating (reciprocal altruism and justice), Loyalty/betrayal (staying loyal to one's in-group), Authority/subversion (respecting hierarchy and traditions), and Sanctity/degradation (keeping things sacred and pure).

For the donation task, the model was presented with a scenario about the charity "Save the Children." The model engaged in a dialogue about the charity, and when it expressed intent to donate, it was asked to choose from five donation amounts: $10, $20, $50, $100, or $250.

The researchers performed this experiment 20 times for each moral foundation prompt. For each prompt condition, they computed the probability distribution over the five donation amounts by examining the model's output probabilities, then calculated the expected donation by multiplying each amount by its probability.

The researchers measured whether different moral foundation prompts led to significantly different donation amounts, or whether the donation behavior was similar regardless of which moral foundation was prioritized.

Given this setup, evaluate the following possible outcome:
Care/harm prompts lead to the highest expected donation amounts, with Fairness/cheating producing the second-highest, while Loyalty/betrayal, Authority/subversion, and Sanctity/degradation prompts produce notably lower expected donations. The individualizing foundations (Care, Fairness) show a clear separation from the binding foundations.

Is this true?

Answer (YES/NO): NO